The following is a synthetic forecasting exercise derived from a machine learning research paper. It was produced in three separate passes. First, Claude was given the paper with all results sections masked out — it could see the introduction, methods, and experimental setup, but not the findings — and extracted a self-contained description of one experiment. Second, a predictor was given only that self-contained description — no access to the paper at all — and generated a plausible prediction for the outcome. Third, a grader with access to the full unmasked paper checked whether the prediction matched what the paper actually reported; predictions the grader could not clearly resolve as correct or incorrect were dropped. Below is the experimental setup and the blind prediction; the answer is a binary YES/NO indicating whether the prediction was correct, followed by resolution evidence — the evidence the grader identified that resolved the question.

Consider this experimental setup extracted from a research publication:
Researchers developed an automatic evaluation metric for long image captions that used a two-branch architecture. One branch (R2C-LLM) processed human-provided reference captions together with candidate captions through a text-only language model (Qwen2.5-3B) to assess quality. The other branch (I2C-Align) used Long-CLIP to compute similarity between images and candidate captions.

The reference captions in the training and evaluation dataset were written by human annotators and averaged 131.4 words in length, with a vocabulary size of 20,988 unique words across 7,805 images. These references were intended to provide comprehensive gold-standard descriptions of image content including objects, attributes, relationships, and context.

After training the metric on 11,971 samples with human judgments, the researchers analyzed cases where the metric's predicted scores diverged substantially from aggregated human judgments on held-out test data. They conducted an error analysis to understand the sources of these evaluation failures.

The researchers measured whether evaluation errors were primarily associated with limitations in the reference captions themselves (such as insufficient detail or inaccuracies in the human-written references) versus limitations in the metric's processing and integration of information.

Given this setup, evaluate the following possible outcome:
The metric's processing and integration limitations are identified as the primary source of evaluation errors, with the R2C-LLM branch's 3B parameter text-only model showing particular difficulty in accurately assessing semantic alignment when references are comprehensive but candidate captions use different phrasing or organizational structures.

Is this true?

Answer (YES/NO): NO